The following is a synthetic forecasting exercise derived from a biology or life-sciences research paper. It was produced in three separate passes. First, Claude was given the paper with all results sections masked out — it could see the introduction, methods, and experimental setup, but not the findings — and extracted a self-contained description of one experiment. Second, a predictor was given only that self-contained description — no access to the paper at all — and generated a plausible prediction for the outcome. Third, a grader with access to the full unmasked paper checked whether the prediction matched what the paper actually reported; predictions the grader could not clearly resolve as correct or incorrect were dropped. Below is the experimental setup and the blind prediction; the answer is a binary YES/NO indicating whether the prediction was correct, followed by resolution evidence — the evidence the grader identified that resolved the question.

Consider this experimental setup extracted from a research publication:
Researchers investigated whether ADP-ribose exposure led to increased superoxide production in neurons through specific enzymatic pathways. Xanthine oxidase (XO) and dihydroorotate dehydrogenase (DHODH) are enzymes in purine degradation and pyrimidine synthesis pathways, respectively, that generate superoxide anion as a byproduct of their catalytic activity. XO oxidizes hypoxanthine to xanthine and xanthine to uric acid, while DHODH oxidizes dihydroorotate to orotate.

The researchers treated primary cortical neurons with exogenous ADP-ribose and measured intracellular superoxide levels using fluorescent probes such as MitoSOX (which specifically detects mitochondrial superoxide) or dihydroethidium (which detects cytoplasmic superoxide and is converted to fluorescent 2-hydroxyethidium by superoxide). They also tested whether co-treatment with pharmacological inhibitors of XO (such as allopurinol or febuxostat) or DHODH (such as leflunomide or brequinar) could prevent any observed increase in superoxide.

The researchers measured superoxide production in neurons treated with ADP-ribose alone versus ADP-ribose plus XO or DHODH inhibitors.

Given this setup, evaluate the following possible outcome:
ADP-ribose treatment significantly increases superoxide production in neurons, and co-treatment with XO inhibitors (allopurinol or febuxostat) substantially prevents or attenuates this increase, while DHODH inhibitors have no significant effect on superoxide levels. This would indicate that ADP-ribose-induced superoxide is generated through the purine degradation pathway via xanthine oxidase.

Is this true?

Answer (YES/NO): NO